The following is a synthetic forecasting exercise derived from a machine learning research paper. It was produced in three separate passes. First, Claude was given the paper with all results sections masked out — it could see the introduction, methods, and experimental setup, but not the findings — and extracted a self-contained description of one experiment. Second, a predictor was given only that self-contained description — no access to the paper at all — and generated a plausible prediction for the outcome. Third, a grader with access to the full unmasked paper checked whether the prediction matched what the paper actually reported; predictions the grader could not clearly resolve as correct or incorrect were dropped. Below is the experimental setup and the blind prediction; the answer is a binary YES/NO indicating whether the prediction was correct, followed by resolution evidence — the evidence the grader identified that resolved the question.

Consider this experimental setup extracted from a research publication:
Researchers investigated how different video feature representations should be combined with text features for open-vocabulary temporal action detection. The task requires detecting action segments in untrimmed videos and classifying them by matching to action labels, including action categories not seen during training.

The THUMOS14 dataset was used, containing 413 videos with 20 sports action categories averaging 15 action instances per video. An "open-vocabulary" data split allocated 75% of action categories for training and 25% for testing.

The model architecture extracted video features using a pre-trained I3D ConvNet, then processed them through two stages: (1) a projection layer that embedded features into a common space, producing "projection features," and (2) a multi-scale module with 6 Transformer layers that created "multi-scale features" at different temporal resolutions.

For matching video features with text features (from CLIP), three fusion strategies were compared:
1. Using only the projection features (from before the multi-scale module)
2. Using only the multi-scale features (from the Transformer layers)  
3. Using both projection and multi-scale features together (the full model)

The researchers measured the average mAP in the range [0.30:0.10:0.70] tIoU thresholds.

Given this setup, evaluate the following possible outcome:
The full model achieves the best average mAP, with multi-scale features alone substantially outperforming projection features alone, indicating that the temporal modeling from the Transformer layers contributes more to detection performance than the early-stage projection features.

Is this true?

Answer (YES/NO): NO